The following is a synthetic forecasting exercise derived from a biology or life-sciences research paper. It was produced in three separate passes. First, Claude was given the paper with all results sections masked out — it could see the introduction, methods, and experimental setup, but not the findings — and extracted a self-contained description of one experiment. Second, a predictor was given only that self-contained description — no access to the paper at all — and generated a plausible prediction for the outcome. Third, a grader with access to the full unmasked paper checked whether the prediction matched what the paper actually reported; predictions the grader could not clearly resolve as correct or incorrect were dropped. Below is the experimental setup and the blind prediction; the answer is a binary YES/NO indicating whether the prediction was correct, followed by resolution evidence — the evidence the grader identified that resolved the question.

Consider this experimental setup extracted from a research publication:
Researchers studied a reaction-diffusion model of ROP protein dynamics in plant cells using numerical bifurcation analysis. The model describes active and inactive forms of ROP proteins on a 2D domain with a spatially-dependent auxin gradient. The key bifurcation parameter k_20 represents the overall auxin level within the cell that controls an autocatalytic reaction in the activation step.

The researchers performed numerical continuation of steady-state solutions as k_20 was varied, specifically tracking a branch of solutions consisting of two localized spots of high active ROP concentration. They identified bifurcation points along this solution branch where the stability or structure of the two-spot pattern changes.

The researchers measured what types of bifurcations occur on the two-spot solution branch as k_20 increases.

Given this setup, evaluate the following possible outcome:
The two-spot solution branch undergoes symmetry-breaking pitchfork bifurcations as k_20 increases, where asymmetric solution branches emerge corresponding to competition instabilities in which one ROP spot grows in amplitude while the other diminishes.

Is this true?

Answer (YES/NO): NO